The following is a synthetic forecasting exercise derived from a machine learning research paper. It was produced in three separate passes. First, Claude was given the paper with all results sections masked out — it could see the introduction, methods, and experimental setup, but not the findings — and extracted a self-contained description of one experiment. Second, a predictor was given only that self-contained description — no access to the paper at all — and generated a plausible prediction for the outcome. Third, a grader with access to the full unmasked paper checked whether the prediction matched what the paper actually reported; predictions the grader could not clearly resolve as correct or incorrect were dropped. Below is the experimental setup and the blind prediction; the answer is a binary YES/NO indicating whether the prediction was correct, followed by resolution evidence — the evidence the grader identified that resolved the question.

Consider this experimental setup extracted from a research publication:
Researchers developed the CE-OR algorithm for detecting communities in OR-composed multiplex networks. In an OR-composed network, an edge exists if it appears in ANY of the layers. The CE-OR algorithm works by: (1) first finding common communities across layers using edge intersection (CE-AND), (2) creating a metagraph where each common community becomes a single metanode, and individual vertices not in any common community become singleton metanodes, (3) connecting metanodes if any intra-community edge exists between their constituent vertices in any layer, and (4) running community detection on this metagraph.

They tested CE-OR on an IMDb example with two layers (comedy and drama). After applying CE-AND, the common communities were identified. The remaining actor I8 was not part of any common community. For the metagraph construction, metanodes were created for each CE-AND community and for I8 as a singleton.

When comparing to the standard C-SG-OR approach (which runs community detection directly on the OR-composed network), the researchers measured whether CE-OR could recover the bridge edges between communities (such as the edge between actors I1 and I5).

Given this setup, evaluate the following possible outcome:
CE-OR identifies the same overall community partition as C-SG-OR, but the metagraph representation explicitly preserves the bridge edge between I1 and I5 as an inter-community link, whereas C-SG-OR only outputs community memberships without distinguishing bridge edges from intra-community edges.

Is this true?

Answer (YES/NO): NO